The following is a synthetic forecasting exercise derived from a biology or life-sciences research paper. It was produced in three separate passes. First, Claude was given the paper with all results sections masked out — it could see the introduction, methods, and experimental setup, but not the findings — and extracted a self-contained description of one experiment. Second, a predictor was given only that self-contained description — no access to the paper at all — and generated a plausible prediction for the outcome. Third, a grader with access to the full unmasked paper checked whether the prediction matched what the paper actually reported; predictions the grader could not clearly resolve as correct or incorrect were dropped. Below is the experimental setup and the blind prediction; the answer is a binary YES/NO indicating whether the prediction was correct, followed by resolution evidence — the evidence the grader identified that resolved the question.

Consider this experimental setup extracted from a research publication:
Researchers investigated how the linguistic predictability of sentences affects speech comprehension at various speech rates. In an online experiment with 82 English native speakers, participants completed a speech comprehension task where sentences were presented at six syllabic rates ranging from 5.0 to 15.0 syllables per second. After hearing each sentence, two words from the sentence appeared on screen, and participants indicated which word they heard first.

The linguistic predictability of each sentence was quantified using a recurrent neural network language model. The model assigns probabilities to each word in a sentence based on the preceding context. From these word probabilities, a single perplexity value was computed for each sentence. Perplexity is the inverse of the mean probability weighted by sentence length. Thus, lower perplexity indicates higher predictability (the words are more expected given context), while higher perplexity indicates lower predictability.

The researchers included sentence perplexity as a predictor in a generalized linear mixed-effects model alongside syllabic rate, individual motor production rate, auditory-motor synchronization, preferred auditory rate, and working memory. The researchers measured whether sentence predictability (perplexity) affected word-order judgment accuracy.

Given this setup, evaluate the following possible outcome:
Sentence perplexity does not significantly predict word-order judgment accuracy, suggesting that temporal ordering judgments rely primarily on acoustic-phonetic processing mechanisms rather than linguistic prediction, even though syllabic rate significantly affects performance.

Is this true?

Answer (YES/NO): NO